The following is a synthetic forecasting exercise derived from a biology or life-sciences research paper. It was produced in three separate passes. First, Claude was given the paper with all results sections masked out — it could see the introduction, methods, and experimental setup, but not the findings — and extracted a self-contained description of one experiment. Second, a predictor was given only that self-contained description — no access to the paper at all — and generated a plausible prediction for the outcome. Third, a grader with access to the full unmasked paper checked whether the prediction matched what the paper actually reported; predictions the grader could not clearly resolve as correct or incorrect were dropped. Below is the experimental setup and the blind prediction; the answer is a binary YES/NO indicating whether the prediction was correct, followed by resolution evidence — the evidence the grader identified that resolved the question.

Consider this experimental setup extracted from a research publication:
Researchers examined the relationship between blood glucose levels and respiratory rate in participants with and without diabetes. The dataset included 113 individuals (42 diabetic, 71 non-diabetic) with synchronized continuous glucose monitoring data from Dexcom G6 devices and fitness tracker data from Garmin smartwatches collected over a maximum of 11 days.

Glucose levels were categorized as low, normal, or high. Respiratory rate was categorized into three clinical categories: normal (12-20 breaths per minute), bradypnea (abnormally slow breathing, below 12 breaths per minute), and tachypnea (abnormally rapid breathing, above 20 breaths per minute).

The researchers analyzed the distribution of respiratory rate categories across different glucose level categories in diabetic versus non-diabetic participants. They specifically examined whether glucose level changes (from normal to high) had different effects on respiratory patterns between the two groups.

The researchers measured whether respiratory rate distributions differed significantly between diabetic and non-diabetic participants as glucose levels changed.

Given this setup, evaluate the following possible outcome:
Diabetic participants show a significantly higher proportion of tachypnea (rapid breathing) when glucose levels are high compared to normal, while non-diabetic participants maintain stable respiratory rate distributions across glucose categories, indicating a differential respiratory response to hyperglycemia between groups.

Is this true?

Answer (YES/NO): NO